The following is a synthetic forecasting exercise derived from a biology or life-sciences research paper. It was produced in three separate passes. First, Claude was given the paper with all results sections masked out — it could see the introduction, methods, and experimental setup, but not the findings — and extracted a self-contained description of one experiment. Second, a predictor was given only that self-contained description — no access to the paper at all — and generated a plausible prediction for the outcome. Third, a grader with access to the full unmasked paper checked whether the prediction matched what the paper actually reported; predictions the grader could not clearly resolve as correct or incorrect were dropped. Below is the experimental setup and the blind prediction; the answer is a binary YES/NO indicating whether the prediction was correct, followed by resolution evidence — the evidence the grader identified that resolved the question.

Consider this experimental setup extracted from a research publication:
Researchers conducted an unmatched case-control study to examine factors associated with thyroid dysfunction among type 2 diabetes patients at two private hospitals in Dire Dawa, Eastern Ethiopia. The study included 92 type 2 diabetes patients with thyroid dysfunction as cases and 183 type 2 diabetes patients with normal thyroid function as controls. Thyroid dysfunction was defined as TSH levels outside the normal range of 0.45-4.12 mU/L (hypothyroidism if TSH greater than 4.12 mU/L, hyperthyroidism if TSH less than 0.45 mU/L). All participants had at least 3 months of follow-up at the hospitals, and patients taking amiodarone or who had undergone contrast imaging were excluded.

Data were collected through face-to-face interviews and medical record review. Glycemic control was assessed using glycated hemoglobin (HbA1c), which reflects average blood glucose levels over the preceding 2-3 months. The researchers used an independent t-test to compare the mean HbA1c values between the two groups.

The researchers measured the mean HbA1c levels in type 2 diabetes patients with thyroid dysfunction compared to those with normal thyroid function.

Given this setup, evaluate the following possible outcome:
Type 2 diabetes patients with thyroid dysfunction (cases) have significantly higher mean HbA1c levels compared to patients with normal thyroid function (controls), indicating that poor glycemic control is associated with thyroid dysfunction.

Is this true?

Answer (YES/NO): YES